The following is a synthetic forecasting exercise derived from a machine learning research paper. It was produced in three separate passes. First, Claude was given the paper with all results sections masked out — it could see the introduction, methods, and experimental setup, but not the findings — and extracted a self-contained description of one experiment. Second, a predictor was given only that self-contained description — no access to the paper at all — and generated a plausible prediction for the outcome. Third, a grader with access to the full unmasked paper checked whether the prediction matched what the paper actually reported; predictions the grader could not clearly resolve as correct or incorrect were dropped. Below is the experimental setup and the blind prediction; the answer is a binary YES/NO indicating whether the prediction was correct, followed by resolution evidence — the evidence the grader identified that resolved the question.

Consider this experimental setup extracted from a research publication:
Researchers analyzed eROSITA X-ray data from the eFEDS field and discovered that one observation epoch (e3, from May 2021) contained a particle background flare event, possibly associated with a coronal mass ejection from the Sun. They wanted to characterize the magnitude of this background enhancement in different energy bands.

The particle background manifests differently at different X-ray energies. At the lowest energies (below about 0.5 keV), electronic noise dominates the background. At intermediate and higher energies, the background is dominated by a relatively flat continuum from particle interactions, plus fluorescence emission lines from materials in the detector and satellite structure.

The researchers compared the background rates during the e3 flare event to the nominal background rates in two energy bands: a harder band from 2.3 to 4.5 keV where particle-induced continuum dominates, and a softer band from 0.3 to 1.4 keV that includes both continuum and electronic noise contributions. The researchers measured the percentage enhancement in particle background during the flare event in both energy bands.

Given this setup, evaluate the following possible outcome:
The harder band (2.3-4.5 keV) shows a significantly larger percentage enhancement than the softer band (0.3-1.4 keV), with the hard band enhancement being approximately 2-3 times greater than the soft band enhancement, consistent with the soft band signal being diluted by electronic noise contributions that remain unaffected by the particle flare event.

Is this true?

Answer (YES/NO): YES